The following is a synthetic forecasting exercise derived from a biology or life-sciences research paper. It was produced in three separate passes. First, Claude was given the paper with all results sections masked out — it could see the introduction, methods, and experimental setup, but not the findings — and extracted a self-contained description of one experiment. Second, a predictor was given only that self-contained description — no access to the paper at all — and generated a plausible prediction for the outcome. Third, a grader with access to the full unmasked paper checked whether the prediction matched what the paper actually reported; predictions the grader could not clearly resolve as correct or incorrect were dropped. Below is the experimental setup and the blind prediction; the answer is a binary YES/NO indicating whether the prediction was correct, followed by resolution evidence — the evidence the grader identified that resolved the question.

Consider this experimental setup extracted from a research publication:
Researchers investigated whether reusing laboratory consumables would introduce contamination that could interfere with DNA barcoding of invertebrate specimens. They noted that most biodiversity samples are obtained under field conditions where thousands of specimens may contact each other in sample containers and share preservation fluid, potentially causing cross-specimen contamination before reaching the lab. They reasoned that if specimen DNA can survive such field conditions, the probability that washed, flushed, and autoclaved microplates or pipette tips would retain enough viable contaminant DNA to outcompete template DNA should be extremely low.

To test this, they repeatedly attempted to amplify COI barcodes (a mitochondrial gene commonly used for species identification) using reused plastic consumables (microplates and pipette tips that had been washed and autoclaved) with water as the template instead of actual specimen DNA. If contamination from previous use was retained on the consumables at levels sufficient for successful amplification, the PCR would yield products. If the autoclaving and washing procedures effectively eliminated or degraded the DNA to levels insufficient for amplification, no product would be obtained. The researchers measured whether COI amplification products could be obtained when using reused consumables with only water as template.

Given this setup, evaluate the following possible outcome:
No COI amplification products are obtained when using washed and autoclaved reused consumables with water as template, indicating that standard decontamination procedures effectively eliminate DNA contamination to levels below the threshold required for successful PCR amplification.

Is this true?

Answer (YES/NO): YES